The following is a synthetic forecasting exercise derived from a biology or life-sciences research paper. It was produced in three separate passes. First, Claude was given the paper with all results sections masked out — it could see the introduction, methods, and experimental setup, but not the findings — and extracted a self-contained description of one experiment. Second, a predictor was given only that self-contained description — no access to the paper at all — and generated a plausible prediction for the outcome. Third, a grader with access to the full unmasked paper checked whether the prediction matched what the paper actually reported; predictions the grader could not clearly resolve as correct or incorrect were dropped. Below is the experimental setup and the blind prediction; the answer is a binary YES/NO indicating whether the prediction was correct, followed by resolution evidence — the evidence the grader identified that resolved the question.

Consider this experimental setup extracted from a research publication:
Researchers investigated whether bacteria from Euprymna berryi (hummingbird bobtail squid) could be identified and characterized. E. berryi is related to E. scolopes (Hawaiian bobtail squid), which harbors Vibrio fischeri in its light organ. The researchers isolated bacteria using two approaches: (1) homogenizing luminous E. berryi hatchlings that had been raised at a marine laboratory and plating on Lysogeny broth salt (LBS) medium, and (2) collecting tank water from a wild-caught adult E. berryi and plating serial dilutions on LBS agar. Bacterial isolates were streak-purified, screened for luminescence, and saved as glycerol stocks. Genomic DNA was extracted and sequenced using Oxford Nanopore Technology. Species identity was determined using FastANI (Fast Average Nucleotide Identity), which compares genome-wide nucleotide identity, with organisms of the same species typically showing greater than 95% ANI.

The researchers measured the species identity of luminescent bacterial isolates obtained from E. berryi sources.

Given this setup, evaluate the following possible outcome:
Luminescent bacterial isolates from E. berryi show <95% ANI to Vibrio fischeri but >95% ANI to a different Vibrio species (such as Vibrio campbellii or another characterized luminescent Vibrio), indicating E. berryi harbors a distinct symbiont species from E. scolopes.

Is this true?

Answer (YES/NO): NO